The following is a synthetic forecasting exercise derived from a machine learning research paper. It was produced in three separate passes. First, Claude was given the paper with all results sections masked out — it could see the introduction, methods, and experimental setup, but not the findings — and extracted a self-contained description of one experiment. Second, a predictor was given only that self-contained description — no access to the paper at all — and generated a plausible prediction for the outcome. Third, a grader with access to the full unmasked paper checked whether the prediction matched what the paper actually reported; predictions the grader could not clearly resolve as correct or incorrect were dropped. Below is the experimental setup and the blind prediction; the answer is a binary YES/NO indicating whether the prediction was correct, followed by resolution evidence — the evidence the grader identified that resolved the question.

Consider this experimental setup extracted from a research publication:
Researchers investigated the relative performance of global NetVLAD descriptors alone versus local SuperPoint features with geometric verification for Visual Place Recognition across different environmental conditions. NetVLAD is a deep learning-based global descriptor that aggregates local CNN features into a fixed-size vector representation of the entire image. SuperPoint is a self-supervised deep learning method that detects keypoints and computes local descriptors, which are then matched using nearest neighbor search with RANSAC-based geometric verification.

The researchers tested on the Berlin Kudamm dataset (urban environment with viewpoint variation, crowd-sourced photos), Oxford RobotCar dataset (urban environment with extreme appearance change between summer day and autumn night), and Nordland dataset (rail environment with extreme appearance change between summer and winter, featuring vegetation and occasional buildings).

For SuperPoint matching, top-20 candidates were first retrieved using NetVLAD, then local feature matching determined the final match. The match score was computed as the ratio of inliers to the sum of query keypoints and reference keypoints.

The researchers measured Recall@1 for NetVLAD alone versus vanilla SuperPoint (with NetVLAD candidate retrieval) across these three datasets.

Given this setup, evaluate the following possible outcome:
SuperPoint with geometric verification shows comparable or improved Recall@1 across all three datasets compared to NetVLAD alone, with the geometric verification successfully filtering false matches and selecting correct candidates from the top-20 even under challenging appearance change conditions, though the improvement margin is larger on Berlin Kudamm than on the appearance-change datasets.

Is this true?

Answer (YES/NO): NO